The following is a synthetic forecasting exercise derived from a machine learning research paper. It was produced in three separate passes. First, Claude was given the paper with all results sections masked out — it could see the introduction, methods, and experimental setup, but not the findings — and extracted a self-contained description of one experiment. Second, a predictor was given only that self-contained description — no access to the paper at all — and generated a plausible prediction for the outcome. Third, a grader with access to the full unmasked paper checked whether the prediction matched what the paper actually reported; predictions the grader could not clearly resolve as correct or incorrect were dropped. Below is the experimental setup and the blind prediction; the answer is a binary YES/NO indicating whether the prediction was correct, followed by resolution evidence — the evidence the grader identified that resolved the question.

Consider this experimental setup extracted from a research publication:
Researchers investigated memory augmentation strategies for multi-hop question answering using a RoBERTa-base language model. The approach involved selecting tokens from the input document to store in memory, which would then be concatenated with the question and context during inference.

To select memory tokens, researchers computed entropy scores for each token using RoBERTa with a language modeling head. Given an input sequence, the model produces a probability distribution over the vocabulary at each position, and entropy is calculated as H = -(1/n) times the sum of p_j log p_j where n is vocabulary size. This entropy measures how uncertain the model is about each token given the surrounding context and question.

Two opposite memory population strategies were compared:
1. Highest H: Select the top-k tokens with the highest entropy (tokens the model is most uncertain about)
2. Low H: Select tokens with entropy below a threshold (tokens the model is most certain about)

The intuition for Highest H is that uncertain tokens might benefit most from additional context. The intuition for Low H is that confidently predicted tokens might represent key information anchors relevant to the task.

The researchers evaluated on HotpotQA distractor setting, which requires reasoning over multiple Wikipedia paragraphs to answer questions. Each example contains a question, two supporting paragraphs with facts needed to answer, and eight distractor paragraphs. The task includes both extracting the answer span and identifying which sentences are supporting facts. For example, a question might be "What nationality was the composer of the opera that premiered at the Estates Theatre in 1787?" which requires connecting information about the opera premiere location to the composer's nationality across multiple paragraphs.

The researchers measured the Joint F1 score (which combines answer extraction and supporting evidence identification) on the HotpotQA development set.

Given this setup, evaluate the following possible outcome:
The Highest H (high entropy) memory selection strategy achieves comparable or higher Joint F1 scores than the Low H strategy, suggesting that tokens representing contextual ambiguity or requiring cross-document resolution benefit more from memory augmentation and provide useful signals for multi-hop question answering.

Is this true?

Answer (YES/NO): NO